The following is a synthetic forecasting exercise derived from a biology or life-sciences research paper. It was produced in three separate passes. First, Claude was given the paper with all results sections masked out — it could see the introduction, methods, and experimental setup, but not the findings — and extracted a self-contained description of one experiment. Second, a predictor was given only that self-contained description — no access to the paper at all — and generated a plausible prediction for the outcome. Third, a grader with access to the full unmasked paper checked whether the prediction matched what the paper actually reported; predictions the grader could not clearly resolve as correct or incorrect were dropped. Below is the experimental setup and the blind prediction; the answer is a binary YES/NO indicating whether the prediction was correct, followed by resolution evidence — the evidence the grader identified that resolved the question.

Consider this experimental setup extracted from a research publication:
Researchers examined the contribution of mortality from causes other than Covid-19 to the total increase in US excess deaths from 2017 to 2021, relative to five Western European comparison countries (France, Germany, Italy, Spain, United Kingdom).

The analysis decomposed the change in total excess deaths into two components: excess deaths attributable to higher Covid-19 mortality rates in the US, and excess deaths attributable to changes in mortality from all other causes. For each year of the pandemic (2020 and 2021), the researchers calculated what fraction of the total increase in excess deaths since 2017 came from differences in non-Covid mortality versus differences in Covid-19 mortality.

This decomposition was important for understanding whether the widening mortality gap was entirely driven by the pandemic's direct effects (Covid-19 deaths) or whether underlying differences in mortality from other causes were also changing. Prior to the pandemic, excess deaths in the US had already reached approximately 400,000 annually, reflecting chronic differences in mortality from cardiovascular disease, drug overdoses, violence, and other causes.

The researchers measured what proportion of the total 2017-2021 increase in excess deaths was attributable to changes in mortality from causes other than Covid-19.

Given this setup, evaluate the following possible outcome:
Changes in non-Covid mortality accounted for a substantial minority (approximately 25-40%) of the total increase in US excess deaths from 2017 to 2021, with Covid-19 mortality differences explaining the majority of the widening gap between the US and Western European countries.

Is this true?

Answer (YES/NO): NO